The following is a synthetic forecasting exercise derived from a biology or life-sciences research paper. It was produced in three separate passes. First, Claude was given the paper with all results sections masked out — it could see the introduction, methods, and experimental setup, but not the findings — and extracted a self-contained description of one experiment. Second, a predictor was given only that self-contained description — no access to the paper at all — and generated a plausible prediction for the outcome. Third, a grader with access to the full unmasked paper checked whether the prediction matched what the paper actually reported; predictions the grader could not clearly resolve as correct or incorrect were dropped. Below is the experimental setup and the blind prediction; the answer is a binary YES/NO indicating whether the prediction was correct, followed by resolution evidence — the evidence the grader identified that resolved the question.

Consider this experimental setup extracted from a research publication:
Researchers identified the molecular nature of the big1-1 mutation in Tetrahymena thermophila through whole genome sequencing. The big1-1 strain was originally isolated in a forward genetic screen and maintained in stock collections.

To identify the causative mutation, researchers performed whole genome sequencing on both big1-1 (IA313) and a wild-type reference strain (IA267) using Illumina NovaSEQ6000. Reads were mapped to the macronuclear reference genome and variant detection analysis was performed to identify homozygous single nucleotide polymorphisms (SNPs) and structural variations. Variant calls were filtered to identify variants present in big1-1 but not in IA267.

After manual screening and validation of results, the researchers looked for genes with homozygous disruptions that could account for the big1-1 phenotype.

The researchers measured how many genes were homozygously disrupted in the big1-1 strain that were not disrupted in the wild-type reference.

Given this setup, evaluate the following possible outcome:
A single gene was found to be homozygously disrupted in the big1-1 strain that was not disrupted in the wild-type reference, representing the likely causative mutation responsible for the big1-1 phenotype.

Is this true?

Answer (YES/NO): NO